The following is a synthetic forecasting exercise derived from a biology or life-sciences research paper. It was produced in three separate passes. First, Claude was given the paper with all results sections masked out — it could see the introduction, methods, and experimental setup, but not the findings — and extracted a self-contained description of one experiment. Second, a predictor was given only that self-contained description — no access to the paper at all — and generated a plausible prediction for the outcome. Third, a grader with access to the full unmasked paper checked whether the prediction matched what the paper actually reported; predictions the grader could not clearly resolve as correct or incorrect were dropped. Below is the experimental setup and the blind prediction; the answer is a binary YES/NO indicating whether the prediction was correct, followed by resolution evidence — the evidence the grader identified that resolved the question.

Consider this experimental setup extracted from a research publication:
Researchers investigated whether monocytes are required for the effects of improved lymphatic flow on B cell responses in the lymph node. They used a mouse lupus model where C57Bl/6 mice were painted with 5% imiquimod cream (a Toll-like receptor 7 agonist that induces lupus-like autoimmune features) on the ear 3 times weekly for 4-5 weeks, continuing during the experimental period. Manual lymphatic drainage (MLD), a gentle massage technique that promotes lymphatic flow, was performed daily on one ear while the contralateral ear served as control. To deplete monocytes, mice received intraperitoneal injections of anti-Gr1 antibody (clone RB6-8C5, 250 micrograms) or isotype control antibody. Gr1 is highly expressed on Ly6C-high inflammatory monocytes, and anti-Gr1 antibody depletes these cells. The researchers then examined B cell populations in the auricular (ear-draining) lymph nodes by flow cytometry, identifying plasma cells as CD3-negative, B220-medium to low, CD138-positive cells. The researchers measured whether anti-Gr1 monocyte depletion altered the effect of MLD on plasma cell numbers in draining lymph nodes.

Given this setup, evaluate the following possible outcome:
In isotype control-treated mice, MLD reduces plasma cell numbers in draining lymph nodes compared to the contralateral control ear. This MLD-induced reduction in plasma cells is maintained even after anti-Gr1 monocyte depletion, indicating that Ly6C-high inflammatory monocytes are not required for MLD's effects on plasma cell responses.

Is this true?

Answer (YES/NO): NO